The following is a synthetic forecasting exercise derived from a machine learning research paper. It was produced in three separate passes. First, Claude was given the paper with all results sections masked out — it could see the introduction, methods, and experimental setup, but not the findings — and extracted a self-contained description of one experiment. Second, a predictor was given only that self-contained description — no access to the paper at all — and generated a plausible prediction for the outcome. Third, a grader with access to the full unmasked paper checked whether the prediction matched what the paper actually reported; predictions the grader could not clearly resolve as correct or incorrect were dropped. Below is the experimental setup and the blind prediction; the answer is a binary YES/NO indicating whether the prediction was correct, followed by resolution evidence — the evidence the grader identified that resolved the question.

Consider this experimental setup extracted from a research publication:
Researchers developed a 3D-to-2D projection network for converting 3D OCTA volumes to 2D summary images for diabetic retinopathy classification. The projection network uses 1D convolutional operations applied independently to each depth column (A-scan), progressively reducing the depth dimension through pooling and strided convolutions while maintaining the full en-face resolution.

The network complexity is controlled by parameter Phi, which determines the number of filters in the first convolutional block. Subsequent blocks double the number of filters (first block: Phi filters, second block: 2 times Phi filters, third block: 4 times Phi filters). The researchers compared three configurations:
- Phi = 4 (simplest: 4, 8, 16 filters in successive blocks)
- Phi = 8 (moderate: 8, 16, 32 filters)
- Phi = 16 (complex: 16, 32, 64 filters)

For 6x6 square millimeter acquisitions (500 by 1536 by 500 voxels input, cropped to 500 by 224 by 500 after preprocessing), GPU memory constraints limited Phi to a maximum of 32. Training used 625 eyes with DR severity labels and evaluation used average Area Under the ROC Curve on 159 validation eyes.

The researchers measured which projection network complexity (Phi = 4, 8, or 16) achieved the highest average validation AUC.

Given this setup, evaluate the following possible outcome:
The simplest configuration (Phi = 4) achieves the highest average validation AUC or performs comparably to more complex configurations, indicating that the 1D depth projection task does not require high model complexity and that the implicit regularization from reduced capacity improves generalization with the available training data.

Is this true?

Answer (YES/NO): NO